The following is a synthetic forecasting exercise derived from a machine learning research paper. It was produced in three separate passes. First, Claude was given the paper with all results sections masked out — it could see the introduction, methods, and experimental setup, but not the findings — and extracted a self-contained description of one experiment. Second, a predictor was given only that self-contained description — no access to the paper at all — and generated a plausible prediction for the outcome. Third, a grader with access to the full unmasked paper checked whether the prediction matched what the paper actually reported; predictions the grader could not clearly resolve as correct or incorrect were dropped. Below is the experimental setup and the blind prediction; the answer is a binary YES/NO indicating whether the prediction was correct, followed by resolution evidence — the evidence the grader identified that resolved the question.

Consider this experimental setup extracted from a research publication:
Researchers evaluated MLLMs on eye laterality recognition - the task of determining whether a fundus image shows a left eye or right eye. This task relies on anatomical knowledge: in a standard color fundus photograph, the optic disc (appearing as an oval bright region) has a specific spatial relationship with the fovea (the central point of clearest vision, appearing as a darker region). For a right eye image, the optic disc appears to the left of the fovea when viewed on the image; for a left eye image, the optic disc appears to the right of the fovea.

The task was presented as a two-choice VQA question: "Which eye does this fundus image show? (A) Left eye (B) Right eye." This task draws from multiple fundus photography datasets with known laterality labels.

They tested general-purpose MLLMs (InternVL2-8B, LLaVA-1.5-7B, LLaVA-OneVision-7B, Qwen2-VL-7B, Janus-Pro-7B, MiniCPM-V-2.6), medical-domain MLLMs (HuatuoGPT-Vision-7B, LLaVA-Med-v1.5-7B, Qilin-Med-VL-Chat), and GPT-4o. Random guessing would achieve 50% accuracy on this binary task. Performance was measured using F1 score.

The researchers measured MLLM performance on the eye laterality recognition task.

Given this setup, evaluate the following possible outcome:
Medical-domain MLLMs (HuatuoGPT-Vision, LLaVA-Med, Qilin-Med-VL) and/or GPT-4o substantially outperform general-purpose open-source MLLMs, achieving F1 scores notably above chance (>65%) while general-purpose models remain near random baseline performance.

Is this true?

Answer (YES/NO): NO